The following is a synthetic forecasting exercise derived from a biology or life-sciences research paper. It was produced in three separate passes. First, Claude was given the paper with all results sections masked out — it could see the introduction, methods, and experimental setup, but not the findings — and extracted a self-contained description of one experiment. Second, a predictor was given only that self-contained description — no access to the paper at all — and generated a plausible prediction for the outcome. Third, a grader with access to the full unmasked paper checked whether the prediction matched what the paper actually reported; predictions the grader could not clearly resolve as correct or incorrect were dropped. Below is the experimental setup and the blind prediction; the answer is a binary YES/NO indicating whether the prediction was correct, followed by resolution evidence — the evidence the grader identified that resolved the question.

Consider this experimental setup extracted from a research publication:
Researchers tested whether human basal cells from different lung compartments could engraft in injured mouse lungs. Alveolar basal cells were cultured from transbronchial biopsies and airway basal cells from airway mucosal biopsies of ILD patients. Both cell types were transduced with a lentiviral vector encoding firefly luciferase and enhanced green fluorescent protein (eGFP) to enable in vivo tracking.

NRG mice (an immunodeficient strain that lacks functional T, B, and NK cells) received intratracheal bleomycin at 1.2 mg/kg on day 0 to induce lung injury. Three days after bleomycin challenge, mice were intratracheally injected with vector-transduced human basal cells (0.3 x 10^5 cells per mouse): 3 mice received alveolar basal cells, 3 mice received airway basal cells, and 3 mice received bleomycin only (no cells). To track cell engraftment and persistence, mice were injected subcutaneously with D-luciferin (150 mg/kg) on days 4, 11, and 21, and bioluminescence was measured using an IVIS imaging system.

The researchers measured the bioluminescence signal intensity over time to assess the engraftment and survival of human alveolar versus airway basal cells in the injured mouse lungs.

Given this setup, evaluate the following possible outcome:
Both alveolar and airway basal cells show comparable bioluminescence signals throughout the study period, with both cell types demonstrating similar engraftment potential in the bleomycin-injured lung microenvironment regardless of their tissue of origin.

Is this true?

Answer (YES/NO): YES